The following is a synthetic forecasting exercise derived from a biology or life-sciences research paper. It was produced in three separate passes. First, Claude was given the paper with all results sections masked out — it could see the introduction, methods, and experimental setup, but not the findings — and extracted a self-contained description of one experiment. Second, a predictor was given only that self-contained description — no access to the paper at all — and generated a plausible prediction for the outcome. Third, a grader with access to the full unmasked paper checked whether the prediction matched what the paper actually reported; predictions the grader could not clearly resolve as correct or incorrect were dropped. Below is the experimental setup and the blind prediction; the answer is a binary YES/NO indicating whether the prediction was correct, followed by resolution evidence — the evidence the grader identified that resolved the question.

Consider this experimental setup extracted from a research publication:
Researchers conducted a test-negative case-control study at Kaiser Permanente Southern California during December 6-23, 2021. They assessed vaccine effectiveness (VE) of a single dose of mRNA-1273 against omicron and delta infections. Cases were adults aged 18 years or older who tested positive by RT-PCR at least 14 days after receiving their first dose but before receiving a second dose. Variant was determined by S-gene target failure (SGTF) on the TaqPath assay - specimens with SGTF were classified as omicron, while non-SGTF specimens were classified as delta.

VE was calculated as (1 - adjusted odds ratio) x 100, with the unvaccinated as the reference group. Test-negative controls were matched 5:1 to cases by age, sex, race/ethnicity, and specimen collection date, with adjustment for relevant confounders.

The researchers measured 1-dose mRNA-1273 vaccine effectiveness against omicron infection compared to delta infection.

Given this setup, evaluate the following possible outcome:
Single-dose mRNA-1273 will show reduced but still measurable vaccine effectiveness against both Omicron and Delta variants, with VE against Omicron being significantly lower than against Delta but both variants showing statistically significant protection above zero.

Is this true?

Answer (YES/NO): NO